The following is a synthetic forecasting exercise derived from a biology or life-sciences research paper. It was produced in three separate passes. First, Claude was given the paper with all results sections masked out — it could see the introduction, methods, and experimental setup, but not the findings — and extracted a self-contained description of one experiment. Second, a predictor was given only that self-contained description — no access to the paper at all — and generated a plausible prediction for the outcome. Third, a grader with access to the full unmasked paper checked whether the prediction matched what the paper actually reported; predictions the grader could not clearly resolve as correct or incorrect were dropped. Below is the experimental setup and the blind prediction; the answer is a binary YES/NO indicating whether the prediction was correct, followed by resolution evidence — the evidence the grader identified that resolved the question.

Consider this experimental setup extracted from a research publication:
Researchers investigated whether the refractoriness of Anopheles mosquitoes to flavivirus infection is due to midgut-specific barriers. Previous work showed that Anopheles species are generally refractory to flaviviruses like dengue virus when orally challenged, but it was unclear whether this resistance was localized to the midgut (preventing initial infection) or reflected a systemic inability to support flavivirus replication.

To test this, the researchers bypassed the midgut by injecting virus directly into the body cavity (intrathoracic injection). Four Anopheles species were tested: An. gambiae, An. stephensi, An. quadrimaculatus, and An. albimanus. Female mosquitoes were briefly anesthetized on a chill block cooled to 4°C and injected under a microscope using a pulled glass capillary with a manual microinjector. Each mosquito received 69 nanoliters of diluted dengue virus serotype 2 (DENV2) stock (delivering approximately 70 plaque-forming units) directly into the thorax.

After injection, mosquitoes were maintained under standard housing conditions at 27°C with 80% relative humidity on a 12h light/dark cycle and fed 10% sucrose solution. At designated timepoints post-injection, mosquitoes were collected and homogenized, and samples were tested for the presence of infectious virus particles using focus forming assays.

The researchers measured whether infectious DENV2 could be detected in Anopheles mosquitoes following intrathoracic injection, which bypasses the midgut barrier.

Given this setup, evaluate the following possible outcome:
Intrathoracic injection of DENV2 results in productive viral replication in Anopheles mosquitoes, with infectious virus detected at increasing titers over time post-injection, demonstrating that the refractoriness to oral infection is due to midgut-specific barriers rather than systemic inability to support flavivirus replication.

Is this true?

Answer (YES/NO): NO